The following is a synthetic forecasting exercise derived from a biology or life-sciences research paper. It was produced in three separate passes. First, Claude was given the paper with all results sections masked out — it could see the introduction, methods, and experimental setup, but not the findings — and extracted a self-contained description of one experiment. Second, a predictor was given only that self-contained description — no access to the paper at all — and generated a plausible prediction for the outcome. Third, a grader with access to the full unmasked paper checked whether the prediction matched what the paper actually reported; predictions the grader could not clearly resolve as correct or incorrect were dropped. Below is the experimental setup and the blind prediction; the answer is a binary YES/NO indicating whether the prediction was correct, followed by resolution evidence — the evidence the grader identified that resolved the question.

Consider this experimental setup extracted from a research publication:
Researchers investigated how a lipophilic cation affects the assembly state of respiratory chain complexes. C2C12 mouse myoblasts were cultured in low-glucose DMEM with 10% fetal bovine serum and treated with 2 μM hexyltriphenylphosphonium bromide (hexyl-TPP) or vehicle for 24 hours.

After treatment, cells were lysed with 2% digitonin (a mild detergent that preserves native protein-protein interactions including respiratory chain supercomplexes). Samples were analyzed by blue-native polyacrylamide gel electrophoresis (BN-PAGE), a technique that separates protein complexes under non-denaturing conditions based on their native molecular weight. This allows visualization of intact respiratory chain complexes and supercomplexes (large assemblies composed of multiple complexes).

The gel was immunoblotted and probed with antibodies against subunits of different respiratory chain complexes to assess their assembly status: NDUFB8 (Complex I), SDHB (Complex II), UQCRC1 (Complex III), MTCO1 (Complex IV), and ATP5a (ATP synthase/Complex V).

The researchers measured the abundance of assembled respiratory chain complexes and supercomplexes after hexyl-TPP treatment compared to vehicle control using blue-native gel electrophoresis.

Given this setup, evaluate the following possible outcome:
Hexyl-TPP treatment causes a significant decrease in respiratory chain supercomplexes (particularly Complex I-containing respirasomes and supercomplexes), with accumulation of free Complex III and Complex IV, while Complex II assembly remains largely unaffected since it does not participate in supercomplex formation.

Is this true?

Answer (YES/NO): NO